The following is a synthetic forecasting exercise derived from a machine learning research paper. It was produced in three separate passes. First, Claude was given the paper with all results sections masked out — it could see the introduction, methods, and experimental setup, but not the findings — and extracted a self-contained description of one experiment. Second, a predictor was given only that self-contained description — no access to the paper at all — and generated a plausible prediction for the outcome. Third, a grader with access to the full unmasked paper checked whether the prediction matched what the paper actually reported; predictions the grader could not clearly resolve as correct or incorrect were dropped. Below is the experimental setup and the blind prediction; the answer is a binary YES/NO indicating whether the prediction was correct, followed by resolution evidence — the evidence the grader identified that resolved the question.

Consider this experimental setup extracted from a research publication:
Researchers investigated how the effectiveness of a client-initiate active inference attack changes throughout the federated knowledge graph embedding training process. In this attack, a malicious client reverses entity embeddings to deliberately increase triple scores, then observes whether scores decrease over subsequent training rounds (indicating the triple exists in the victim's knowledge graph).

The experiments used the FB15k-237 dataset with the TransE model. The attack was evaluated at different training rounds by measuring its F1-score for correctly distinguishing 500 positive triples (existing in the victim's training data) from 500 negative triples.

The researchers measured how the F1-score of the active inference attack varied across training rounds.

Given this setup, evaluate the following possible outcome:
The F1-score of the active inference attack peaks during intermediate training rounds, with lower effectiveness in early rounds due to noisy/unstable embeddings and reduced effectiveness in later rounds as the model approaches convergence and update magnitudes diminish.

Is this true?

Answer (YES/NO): NO